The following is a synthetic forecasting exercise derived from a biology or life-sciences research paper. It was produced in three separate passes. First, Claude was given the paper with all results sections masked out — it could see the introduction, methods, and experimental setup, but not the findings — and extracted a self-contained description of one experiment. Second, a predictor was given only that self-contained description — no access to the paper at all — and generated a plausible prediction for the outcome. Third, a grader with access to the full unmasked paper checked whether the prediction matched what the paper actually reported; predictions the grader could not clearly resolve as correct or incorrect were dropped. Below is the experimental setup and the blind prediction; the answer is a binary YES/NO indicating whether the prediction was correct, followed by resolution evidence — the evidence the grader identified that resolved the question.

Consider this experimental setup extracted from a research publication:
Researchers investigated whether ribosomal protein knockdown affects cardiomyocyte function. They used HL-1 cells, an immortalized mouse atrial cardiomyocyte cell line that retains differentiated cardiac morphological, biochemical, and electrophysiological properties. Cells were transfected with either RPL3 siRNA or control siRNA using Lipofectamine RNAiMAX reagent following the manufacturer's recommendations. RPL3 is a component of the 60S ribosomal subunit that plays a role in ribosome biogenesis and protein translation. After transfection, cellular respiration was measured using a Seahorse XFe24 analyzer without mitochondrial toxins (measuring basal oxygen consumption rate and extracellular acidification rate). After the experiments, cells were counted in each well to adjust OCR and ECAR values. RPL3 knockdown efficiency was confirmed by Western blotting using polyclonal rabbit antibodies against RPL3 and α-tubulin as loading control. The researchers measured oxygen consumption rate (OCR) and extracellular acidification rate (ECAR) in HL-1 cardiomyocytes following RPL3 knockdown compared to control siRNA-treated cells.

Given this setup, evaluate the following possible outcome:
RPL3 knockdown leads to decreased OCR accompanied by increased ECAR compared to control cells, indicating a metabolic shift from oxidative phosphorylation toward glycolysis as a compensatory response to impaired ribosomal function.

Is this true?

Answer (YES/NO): NO